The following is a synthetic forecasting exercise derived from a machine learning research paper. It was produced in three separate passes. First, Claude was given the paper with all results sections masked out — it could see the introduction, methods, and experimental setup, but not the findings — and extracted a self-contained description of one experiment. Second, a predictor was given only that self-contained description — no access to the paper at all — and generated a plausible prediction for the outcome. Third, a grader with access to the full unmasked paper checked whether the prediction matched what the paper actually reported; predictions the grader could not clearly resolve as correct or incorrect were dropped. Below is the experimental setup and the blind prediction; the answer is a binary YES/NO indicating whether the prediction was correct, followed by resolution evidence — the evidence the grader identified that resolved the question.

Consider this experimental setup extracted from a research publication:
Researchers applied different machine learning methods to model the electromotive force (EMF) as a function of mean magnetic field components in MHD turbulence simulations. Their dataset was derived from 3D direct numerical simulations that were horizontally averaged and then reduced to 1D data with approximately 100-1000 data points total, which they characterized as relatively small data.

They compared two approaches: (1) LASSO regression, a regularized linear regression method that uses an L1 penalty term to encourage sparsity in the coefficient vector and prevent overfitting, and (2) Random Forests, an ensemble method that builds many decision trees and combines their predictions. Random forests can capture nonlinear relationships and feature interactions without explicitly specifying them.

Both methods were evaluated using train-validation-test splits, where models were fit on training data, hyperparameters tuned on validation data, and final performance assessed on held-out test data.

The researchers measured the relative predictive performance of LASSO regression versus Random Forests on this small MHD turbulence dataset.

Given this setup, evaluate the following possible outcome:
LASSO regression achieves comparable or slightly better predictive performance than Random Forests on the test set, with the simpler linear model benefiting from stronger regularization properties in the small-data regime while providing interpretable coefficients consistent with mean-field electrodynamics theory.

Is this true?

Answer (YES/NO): YES